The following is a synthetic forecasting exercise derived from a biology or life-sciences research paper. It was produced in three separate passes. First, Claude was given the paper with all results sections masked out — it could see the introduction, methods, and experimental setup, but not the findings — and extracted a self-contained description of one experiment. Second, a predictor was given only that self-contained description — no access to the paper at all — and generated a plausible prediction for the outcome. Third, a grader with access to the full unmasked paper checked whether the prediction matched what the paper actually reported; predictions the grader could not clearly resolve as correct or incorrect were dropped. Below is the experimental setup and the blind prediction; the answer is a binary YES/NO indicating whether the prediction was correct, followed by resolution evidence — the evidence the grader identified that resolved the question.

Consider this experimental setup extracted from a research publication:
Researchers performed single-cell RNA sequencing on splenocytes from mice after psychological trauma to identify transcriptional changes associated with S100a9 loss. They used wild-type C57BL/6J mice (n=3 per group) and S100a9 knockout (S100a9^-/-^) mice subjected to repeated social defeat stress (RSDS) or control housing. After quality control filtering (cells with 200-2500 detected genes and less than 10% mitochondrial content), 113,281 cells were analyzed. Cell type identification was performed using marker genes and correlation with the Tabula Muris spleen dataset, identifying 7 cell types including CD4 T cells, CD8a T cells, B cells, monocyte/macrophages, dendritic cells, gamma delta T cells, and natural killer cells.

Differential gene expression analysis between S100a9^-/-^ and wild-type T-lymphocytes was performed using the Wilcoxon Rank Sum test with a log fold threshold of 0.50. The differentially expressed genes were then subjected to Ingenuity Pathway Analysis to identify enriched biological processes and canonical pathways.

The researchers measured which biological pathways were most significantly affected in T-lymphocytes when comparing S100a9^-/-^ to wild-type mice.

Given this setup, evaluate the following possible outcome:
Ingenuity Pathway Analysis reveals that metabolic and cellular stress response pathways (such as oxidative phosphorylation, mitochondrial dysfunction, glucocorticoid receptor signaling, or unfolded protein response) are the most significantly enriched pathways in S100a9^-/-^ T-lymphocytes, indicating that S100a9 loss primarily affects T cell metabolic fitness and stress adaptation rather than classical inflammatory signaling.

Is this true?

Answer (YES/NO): YES